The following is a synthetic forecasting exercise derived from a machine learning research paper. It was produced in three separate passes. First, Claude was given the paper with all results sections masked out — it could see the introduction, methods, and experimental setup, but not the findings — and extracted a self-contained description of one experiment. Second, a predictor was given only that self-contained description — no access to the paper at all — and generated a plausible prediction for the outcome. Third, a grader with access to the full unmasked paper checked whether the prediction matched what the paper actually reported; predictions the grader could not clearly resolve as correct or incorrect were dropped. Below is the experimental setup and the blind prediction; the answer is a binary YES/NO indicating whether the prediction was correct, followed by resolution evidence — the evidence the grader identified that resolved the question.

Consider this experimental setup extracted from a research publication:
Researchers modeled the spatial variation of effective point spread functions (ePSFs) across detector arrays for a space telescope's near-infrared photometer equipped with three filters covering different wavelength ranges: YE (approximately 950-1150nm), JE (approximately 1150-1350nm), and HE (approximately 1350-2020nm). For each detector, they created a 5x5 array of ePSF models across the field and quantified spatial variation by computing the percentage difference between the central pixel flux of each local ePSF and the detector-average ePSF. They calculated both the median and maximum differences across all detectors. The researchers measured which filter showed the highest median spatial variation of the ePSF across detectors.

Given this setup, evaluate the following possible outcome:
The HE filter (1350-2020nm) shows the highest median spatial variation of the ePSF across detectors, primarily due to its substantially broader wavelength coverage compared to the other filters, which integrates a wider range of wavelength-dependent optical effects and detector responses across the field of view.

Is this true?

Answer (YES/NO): NO